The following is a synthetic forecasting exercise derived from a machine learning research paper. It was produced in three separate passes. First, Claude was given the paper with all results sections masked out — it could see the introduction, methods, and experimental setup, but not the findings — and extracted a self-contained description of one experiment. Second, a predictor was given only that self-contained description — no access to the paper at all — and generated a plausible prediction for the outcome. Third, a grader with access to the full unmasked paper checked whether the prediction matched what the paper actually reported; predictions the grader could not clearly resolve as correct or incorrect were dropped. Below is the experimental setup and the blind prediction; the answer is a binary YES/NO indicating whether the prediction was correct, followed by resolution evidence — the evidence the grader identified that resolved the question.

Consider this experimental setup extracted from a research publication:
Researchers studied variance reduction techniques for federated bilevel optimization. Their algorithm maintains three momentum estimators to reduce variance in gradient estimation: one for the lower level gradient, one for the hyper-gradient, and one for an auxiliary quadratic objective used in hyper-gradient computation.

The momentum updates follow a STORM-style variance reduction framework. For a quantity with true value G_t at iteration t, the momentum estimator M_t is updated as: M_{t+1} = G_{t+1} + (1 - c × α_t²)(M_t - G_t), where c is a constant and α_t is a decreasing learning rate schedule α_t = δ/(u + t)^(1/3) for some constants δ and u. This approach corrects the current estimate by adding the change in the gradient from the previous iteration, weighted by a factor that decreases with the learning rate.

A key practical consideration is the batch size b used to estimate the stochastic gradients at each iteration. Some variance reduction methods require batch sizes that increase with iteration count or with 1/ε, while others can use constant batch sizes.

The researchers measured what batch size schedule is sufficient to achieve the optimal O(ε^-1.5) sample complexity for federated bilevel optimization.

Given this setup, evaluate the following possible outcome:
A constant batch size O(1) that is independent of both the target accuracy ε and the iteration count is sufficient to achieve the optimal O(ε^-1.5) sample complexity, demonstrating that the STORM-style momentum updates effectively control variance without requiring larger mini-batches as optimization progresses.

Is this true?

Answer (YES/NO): NO